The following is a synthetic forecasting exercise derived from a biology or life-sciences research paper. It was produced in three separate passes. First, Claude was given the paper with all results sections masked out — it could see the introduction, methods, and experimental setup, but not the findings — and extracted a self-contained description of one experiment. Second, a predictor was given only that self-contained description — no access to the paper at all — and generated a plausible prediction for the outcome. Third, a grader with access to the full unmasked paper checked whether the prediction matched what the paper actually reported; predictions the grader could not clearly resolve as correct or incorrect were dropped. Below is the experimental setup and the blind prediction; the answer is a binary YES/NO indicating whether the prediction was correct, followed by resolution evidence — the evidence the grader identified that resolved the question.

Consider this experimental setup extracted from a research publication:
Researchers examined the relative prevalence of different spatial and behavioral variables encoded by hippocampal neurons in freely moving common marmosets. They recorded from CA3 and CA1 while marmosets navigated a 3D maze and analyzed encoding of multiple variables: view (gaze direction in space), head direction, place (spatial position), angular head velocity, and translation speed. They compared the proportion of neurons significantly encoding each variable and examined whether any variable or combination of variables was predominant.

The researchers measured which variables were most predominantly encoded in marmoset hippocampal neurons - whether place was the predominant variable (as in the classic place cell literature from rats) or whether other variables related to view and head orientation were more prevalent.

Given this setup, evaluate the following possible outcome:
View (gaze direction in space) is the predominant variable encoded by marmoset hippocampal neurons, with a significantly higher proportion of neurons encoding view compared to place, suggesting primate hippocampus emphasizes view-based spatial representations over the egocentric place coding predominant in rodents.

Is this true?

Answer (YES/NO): YES